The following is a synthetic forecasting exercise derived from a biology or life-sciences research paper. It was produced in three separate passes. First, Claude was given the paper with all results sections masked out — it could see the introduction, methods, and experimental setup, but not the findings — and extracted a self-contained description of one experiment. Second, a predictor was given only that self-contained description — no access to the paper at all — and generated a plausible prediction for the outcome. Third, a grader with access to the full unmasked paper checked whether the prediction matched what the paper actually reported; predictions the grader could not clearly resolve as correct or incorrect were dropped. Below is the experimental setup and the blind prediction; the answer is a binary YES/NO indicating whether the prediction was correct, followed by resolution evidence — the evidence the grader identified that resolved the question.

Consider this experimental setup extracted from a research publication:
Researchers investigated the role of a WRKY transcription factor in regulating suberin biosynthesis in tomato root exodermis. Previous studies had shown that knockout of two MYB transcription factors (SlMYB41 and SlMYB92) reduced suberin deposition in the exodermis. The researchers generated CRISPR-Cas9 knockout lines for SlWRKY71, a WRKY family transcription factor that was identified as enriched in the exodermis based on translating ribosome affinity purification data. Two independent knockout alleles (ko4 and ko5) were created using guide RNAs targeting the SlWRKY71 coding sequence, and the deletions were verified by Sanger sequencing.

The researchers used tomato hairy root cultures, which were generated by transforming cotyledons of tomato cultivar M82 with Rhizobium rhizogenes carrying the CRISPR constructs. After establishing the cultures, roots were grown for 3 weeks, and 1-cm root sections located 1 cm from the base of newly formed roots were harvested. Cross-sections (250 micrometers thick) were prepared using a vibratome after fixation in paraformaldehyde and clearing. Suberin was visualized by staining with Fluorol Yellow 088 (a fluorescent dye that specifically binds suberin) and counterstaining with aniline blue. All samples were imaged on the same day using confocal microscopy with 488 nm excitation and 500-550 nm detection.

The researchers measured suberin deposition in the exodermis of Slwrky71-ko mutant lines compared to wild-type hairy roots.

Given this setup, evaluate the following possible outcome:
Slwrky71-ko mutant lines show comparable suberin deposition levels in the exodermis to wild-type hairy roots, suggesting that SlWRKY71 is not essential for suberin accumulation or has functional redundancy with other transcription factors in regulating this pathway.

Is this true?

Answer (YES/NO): NO